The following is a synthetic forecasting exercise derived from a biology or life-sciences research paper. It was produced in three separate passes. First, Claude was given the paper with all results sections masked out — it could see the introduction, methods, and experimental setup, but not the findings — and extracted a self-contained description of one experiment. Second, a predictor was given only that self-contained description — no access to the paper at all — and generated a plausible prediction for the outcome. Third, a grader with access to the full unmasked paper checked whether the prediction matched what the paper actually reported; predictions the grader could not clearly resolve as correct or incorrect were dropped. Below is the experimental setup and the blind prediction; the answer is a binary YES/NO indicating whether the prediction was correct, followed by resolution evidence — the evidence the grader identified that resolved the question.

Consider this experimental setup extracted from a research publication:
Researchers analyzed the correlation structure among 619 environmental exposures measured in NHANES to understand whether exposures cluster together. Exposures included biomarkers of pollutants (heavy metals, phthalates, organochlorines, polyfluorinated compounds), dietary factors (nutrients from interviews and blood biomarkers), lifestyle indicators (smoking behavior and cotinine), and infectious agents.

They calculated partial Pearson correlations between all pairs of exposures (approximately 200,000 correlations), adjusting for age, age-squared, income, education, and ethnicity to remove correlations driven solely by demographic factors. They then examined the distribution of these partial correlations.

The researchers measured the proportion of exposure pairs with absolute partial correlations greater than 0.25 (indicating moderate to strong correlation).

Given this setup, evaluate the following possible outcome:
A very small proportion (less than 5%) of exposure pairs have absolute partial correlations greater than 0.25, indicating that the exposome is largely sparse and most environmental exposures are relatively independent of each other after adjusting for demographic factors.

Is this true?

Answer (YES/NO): NO